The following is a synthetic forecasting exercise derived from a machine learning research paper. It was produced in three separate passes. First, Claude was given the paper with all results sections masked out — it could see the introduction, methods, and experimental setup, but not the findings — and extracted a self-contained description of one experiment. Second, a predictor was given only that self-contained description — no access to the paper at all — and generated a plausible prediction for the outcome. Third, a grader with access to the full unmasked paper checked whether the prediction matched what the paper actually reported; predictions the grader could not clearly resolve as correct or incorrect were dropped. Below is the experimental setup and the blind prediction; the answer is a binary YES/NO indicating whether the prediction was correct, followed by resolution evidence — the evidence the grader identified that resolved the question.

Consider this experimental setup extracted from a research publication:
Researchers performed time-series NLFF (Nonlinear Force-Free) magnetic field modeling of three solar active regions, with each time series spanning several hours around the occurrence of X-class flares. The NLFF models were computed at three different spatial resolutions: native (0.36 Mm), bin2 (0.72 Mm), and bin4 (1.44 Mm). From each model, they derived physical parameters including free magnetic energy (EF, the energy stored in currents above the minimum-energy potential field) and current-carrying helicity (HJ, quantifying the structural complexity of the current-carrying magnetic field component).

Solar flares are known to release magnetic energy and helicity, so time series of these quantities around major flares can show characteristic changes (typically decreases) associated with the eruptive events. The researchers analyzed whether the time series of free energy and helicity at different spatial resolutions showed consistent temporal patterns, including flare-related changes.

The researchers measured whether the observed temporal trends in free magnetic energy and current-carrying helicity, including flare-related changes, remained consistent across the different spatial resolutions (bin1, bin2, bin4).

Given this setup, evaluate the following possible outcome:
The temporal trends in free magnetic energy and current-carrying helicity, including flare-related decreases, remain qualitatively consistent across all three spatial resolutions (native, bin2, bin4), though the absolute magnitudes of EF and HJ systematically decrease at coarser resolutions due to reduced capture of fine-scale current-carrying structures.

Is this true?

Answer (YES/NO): NO